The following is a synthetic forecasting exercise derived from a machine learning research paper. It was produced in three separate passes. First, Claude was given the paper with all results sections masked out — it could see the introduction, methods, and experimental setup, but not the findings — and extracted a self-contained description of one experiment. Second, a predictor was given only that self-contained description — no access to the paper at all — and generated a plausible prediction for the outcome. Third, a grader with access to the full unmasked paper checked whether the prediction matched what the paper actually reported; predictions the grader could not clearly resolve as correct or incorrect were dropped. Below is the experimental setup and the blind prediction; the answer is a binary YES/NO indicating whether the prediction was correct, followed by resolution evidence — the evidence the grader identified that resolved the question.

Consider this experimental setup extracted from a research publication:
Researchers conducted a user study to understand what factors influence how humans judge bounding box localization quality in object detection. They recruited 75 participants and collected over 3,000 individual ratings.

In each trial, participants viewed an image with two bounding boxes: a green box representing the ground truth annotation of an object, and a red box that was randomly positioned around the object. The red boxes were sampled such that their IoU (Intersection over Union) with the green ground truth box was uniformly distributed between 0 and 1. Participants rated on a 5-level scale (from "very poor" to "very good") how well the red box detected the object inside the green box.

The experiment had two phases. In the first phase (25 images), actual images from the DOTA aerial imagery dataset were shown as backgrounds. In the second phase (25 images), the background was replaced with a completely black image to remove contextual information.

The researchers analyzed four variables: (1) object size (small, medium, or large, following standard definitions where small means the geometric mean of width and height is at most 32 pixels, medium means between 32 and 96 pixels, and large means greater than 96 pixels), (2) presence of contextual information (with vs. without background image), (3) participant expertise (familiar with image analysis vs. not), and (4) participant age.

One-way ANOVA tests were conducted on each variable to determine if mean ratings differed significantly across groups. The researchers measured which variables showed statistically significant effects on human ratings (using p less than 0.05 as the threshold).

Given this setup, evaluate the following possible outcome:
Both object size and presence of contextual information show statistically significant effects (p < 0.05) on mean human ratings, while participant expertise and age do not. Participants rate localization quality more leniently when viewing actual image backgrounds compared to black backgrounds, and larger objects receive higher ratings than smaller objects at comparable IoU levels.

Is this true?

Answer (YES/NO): NO